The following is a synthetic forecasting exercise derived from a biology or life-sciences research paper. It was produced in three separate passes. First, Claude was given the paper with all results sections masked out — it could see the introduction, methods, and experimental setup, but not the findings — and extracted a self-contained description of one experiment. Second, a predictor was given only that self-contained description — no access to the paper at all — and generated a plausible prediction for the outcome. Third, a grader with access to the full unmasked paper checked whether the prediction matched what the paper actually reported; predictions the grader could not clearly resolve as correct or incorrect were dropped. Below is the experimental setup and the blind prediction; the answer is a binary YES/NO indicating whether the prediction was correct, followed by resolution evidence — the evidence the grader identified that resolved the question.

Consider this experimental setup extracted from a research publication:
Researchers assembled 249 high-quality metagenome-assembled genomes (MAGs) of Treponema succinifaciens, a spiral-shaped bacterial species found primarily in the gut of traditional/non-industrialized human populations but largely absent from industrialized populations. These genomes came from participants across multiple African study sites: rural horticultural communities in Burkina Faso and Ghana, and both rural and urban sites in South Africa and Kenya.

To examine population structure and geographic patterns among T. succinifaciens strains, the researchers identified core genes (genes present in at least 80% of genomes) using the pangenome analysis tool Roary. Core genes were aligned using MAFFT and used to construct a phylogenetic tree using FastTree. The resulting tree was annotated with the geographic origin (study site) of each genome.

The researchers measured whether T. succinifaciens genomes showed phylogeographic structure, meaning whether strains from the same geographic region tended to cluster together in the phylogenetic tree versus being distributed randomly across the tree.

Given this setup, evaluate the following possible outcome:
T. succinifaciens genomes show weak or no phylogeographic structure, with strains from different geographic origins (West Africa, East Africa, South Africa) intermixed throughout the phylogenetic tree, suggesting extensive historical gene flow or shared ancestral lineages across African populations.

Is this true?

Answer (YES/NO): NO